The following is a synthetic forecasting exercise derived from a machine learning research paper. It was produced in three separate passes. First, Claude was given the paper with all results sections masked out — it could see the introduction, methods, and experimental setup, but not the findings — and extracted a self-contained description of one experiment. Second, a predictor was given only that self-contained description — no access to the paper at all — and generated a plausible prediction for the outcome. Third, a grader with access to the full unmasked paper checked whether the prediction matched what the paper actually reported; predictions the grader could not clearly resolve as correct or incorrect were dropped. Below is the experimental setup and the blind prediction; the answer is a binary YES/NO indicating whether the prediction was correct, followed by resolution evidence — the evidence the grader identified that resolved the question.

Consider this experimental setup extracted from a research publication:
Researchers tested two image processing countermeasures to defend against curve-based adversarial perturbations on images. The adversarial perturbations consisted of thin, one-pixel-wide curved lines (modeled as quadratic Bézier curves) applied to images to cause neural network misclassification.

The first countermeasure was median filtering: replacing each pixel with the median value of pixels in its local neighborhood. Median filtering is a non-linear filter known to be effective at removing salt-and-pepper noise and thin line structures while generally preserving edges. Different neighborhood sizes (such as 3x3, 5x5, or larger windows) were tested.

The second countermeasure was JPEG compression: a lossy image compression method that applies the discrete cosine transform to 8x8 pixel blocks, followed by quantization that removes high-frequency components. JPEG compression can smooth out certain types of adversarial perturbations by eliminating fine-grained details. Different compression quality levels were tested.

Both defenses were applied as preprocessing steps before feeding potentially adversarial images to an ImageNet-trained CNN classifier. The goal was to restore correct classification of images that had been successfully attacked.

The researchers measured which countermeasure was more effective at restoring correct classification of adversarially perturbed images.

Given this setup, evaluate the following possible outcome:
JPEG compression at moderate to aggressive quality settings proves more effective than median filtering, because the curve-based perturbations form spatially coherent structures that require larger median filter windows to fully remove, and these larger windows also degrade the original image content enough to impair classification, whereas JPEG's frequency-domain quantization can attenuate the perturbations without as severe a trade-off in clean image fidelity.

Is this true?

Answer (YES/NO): NO